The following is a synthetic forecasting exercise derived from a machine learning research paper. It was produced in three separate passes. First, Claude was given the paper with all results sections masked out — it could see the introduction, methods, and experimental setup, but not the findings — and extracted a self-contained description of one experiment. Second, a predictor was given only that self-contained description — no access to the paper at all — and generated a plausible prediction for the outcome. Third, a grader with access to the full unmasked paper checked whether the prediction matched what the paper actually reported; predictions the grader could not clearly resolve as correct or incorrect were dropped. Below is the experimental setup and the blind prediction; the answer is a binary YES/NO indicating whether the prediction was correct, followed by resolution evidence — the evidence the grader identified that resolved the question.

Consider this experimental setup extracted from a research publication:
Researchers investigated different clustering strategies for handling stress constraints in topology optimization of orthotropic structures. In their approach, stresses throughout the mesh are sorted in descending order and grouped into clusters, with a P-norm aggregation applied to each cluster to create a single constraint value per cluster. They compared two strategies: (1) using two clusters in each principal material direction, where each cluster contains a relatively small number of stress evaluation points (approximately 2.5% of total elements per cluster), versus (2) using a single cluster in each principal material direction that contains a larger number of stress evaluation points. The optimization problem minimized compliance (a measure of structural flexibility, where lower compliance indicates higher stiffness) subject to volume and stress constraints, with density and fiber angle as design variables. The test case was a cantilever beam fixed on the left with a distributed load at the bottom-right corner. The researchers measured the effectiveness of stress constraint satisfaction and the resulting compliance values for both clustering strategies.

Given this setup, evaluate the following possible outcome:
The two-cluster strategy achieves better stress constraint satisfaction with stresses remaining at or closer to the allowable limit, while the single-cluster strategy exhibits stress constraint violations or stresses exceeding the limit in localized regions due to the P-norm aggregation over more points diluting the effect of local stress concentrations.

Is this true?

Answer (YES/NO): YES